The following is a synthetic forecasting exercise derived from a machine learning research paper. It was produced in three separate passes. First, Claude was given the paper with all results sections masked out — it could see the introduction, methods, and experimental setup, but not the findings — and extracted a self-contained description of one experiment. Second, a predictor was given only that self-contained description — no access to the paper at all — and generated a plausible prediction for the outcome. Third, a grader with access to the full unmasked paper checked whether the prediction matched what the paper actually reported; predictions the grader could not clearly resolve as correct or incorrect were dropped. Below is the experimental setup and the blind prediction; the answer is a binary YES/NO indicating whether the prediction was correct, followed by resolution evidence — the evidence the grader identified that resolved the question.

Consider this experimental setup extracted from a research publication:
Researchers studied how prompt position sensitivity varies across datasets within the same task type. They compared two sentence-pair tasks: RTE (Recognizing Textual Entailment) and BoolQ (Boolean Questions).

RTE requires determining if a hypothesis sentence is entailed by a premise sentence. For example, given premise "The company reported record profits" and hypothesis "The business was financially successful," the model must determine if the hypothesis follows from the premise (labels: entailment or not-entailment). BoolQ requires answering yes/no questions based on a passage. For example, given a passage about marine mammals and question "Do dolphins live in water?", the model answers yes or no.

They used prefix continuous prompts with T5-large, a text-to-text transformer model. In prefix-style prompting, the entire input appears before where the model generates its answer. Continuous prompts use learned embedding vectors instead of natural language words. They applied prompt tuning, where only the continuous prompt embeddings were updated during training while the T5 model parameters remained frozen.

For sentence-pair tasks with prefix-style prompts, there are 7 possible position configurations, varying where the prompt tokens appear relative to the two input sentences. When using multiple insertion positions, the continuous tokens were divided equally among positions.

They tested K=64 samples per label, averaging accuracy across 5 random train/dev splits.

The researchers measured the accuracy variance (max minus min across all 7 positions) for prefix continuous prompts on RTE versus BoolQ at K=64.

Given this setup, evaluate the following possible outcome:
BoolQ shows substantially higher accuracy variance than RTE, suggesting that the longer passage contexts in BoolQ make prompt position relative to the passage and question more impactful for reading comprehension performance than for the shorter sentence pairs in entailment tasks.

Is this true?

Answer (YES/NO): NO